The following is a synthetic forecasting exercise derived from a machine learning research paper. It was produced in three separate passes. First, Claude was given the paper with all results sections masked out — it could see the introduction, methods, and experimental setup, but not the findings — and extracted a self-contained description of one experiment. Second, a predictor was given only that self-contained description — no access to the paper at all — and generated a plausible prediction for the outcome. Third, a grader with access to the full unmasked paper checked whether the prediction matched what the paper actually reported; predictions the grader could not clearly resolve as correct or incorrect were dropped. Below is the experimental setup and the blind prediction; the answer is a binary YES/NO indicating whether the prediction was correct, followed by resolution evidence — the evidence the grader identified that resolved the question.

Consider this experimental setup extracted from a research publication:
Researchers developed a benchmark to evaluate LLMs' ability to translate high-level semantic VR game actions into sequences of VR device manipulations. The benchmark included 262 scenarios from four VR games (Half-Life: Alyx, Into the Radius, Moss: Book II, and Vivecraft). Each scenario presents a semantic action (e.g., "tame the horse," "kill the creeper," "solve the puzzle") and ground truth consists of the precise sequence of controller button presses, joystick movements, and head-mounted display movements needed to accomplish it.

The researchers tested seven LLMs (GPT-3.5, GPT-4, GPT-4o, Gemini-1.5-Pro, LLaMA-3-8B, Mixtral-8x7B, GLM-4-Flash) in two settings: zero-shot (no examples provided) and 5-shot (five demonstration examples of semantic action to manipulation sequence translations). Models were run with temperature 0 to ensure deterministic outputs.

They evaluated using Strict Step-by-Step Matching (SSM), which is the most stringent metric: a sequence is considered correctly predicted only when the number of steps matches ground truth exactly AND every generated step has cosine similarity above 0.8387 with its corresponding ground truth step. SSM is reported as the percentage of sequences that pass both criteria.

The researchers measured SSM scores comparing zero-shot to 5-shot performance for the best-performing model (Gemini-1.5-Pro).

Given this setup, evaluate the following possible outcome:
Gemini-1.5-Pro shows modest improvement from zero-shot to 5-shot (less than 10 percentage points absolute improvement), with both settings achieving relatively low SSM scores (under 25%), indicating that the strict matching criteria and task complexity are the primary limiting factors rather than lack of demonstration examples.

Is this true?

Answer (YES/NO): NO